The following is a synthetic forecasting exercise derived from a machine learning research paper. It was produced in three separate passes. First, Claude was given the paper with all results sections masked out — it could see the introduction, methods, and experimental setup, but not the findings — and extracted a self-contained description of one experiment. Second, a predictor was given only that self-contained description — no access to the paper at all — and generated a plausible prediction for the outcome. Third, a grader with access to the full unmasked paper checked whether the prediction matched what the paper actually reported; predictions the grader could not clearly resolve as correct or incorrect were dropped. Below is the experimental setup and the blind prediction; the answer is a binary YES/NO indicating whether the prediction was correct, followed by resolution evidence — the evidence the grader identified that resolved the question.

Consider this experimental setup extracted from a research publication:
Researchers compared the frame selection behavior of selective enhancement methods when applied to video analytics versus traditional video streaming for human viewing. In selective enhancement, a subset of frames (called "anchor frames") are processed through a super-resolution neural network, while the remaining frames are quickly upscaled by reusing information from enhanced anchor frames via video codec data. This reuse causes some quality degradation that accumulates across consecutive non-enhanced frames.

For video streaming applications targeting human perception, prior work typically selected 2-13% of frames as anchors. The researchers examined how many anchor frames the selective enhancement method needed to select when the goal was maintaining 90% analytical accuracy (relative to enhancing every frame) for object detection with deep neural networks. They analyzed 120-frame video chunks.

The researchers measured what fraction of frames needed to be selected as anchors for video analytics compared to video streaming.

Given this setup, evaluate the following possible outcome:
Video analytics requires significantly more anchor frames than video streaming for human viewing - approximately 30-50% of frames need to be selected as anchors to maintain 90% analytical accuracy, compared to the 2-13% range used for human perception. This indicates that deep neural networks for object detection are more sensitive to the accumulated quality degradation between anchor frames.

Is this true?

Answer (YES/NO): YES